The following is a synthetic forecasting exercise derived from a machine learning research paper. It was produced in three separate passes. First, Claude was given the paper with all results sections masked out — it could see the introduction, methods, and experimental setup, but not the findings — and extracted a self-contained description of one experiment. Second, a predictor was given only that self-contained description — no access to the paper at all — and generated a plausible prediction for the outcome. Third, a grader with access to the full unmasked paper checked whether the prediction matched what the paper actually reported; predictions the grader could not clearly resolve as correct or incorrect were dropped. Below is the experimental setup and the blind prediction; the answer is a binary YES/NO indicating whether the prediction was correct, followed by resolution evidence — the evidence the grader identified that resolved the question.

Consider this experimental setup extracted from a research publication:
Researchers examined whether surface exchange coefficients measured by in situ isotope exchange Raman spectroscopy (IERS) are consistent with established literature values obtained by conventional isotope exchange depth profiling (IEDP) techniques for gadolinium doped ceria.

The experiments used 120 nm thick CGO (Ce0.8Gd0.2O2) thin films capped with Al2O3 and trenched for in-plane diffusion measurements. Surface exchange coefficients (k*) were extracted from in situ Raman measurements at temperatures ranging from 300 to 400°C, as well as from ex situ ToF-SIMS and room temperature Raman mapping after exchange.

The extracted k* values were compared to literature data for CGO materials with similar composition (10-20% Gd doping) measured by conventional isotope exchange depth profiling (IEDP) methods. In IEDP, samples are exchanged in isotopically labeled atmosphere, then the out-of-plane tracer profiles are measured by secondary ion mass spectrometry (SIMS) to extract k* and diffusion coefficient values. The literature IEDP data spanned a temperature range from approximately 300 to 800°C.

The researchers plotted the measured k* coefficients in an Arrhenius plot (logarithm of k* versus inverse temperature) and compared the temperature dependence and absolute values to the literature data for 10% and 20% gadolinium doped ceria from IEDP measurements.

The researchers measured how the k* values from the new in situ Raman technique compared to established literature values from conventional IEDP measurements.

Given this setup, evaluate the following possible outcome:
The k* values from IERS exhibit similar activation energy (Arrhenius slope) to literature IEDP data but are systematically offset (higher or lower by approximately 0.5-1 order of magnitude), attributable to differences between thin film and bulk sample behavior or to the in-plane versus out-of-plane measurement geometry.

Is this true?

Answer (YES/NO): NO